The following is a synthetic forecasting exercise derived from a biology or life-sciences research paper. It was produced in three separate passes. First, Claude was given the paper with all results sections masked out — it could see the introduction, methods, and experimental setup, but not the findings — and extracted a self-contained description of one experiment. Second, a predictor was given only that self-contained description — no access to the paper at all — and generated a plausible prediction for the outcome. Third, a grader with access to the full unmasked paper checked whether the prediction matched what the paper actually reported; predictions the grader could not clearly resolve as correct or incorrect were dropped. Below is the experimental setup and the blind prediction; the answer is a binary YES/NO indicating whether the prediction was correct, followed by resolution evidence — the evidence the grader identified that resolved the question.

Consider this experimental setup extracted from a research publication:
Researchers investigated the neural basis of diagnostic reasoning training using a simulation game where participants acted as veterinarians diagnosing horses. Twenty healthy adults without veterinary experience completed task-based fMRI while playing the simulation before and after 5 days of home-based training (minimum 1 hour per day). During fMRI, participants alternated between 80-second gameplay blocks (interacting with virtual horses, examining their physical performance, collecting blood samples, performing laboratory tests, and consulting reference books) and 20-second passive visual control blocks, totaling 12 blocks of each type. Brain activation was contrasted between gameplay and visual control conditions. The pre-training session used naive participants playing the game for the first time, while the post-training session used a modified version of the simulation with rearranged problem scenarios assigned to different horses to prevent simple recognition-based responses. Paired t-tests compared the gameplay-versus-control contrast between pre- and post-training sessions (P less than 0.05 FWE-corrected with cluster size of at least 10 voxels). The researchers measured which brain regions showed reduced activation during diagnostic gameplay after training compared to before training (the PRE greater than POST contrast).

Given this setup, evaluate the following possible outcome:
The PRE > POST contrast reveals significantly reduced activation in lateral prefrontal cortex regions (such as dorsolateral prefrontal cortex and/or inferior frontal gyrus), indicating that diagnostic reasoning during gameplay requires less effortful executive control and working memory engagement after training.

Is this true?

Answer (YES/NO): NO